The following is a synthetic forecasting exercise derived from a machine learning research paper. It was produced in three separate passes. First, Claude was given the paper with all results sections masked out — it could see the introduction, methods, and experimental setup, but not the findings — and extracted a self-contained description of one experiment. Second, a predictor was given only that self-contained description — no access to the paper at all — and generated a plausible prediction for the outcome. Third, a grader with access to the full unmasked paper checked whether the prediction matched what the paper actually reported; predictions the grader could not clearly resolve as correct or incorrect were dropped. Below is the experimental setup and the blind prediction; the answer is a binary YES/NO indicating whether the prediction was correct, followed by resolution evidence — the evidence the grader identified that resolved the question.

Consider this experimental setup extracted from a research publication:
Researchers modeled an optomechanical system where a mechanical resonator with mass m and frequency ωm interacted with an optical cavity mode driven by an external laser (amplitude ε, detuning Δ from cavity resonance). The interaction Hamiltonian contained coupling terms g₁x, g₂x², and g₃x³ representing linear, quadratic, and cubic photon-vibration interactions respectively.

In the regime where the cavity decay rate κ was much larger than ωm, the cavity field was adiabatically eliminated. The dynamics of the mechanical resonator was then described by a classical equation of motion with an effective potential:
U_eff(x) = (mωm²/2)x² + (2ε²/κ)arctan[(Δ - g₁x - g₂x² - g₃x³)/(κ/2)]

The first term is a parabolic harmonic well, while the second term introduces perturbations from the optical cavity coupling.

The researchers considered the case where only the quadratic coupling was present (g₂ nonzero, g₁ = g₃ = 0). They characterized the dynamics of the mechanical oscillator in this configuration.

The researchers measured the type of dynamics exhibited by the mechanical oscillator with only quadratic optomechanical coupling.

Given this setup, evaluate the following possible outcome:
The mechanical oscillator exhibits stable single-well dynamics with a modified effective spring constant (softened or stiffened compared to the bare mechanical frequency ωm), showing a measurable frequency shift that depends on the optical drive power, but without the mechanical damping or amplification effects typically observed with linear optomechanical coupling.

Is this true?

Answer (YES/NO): NO